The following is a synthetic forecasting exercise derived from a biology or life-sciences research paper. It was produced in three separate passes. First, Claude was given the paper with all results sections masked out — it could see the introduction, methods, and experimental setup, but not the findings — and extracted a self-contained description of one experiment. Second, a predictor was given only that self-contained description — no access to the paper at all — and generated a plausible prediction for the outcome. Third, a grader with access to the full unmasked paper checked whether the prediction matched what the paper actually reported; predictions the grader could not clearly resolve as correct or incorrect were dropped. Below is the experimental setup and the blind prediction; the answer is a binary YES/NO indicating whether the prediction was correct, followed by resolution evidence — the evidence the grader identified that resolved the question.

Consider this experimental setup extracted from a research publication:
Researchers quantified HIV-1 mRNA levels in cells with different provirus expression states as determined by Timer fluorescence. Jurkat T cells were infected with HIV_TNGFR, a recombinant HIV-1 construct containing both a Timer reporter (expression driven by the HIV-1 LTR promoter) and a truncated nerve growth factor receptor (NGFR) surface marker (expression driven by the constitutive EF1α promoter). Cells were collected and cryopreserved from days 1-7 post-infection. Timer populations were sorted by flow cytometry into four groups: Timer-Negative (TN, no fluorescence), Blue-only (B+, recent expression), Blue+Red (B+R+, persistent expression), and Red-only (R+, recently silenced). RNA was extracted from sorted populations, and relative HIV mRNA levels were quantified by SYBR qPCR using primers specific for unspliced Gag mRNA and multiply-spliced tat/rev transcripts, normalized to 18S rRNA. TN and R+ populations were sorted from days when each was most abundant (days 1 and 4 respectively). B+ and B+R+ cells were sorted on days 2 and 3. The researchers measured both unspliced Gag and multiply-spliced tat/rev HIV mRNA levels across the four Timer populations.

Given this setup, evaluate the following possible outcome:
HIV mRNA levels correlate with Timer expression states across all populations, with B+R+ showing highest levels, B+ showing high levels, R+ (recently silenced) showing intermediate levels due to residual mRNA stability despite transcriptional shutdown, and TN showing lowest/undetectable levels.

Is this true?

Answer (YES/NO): NO